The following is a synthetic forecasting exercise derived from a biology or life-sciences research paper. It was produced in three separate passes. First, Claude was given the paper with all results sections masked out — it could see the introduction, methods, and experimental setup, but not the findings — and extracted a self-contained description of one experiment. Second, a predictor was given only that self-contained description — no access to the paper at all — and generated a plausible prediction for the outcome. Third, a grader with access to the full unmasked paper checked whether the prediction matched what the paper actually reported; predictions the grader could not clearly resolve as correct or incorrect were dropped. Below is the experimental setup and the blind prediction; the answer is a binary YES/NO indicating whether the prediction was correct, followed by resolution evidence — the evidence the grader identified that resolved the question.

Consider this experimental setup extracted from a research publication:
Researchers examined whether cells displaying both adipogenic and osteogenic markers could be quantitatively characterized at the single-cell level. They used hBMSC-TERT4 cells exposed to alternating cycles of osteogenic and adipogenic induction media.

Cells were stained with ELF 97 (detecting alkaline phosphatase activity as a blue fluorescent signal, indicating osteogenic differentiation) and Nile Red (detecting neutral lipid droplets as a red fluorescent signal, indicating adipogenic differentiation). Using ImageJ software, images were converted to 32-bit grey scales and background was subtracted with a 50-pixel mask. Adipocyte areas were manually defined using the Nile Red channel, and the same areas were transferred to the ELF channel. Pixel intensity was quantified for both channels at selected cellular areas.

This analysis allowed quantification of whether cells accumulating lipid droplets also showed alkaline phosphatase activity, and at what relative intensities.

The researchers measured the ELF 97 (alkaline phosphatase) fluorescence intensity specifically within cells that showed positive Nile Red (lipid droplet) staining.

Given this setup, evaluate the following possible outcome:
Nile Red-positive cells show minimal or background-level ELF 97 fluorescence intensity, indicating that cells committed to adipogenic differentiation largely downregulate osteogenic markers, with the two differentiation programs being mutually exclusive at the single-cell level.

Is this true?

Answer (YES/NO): NO